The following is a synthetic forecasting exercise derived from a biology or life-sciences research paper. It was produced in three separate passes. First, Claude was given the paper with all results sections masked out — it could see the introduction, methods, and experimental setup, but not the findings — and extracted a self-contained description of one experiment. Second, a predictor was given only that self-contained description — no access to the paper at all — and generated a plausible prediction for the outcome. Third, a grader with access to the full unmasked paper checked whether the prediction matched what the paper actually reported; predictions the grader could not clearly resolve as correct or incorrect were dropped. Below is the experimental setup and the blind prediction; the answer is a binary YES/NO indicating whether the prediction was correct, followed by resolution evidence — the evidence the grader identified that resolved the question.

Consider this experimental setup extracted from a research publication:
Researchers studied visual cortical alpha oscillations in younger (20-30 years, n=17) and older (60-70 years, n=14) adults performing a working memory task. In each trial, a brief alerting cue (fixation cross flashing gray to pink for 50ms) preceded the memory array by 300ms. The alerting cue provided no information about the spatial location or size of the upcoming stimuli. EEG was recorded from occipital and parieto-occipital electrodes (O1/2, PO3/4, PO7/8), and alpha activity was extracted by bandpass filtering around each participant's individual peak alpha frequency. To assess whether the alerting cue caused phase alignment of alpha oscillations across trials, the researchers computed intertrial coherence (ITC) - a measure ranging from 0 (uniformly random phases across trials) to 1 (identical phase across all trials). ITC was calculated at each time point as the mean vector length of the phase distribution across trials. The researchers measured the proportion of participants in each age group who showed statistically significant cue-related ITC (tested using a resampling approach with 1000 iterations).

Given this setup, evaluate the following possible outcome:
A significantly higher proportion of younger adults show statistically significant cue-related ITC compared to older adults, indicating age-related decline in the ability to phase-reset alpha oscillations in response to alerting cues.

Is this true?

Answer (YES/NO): NO